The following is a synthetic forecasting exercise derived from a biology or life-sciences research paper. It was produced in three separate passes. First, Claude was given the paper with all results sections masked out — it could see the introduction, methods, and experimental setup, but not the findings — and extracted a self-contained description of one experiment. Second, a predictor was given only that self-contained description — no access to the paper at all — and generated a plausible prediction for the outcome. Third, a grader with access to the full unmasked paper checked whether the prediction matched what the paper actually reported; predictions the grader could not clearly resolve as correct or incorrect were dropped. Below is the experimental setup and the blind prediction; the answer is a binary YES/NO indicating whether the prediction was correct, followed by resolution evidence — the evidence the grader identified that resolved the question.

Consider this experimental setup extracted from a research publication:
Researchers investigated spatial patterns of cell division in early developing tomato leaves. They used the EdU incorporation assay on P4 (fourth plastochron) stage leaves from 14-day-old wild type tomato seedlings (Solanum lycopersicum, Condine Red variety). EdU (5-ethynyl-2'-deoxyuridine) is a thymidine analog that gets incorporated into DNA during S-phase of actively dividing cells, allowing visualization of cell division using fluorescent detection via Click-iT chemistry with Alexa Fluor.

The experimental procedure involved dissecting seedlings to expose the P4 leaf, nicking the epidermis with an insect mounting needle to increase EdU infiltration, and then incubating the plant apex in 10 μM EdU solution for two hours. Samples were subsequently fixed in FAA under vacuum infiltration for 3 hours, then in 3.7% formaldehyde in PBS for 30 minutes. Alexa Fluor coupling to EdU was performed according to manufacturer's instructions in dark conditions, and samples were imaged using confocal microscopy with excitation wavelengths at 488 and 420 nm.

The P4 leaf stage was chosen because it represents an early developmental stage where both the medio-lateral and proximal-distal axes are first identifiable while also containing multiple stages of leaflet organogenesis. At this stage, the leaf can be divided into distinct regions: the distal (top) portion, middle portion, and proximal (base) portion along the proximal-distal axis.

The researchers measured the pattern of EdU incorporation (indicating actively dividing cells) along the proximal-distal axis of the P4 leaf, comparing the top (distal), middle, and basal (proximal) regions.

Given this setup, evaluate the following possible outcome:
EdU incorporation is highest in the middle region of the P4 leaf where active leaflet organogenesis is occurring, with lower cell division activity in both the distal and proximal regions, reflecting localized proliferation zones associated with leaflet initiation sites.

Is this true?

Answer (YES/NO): NO